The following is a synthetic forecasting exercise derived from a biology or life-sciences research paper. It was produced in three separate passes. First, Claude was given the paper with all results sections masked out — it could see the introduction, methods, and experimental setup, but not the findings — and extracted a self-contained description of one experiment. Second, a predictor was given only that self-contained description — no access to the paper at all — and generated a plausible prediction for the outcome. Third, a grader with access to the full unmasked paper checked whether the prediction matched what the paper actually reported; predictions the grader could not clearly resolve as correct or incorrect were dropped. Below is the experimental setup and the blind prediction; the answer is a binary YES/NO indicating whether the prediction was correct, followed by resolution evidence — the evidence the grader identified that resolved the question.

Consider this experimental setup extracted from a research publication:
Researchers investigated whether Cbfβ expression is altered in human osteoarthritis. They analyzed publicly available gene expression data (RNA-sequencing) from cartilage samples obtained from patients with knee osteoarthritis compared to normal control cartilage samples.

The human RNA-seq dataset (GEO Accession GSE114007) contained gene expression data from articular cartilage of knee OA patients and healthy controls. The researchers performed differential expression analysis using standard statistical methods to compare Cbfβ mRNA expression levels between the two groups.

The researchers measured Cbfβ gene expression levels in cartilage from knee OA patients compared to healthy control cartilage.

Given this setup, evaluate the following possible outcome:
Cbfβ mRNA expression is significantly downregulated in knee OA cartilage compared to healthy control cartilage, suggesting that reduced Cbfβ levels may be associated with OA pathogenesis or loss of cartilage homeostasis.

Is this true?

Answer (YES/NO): YES